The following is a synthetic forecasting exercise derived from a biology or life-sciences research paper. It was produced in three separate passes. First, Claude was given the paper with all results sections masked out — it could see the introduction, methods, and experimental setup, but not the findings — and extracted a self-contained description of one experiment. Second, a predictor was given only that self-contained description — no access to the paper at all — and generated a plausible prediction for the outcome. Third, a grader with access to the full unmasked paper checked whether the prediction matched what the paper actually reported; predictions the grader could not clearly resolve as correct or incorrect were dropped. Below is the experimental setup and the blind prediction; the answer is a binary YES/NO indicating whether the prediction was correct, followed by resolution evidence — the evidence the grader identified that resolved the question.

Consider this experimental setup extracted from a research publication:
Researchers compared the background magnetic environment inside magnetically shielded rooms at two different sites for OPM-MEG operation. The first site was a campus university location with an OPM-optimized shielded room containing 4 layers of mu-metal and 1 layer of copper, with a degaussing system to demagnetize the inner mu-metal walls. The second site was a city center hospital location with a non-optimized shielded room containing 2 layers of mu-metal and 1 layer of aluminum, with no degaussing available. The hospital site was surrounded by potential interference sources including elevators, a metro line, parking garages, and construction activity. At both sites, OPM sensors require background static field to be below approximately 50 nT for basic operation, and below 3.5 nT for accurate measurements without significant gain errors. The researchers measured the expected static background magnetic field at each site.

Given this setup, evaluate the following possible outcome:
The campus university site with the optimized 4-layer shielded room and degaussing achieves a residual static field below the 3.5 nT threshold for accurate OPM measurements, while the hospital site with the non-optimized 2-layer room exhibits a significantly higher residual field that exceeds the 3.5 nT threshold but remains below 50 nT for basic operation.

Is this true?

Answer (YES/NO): NO